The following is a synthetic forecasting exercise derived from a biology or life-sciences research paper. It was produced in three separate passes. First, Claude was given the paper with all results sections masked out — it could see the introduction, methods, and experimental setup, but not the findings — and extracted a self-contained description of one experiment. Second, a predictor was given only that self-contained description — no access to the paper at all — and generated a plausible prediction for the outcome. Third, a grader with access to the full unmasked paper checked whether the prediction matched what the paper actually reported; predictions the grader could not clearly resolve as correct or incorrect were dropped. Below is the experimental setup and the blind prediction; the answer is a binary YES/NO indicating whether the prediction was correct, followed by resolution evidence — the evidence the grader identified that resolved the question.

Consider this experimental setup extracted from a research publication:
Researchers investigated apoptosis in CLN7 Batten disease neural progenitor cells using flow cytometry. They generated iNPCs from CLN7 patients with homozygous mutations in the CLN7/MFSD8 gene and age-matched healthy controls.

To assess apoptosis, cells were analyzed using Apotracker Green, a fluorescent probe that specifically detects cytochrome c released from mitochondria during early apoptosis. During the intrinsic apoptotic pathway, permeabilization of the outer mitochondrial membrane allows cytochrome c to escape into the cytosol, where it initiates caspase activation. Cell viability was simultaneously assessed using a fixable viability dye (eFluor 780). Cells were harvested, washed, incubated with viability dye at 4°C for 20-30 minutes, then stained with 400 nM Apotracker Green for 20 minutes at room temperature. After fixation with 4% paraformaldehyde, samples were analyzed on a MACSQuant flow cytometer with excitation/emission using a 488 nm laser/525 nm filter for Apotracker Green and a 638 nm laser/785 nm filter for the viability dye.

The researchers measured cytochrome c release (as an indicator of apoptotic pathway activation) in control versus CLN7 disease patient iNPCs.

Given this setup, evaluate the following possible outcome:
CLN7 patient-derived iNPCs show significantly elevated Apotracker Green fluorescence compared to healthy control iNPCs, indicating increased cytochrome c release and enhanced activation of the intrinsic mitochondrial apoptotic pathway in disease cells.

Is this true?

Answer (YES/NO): YES